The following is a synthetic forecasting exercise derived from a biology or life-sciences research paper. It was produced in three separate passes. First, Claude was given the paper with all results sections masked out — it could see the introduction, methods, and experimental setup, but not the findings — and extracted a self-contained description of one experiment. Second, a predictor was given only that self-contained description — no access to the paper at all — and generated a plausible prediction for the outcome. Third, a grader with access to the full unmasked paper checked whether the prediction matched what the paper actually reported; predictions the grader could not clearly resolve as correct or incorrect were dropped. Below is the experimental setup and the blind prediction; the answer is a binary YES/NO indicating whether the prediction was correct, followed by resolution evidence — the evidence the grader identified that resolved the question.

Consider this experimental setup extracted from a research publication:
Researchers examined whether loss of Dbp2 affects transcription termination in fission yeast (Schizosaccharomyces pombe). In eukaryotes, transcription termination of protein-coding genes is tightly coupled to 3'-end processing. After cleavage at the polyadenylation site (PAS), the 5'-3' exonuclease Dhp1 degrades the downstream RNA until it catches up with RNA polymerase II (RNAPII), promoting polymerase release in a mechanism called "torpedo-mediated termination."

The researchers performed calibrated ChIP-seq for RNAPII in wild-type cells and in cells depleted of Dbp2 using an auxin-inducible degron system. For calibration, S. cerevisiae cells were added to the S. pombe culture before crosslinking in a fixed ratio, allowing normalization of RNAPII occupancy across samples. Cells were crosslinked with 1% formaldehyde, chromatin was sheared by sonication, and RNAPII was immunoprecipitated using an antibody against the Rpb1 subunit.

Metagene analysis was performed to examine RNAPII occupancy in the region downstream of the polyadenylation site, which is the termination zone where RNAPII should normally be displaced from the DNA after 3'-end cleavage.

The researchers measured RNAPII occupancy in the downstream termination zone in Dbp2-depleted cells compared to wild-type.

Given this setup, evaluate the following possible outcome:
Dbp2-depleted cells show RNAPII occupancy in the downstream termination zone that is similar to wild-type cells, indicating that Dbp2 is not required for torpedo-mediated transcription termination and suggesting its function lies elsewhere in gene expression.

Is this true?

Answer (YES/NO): NO